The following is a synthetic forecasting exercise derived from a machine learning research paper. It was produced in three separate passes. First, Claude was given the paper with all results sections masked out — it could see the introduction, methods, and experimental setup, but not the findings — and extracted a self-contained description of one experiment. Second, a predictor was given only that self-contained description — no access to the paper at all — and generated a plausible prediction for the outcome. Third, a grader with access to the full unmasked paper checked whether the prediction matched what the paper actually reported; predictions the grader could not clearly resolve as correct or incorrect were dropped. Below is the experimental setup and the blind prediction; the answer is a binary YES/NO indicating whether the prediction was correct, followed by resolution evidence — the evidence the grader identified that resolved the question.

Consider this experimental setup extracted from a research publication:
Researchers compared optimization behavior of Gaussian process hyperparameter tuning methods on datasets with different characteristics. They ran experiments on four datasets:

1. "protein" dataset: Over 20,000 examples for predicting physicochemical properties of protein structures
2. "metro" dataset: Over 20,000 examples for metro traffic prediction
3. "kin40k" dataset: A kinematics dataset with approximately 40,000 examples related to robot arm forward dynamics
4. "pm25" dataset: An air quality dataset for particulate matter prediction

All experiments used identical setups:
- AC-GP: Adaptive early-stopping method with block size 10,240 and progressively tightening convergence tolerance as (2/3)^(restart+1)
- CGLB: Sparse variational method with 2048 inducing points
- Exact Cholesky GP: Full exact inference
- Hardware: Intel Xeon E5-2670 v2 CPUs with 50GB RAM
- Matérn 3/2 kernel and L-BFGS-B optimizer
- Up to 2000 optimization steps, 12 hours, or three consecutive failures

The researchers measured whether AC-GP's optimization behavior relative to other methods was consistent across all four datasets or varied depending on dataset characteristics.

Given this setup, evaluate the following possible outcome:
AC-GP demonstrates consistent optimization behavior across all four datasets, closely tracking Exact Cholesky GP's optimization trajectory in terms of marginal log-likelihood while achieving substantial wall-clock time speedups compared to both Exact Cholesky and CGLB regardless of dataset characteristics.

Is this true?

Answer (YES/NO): NO